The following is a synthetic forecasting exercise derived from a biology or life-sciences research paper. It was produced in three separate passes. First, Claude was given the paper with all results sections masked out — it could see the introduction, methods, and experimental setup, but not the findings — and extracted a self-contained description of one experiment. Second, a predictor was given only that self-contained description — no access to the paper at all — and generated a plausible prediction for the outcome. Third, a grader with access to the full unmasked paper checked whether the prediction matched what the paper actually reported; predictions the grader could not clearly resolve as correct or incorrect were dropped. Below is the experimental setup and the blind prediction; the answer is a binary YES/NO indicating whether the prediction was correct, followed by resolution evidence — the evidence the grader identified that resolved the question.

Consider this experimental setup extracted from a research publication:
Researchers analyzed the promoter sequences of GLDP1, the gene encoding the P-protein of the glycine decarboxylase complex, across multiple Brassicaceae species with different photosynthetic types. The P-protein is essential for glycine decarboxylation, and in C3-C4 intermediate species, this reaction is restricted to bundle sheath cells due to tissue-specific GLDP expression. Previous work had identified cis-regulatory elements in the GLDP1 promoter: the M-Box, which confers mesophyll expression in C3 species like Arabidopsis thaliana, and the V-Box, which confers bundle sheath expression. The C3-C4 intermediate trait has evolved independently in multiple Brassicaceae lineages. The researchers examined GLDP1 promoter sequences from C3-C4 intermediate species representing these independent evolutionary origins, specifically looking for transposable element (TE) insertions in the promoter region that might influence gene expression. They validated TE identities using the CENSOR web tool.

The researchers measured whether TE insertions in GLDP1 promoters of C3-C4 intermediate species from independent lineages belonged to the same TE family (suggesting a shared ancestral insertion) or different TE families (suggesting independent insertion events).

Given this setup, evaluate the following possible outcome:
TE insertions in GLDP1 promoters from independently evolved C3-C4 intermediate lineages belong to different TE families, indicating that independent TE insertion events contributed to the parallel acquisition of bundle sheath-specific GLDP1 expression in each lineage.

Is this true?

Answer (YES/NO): YES